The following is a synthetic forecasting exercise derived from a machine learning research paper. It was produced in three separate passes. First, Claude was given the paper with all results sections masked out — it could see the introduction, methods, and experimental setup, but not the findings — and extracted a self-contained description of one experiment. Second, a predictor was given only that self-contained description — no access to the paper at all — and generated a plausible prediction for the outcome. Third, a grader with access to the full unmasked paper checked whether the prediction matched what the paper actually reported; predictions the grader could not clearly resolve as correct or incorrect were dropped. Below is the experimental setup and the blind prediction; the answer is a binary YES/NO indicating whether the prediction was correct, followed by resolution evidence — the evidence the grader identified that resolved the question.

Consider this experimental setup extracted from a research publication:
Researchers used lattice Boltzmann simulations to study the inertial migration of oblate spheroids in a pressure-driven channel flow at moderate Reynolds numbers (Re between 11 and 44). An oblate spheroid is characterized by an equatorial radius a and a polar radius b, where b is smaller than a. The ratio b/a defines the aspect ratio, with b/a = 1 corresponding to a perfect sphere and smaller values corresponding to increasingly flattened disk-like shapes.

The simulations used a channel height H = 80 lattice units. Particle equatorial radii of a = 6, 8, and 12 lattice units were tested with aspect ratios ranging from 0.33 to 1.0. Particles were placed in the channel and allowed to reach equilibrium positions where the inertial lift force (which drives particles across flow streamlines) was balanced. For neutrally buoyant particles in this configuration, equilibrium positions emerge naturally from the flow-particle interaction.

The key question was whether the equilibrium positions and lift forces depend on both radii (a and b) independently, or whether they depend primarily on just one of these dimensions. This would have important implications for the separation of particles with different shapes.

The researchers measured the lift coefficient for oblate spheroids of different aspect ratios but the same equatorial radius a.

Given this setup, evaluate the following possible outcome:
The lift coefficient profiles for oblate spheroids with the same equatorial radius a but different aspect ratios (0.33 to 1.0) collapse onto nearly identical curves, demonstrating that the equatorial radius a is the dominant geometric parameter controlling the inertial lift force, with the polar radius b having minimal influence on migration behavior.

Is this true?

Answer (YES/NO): YES